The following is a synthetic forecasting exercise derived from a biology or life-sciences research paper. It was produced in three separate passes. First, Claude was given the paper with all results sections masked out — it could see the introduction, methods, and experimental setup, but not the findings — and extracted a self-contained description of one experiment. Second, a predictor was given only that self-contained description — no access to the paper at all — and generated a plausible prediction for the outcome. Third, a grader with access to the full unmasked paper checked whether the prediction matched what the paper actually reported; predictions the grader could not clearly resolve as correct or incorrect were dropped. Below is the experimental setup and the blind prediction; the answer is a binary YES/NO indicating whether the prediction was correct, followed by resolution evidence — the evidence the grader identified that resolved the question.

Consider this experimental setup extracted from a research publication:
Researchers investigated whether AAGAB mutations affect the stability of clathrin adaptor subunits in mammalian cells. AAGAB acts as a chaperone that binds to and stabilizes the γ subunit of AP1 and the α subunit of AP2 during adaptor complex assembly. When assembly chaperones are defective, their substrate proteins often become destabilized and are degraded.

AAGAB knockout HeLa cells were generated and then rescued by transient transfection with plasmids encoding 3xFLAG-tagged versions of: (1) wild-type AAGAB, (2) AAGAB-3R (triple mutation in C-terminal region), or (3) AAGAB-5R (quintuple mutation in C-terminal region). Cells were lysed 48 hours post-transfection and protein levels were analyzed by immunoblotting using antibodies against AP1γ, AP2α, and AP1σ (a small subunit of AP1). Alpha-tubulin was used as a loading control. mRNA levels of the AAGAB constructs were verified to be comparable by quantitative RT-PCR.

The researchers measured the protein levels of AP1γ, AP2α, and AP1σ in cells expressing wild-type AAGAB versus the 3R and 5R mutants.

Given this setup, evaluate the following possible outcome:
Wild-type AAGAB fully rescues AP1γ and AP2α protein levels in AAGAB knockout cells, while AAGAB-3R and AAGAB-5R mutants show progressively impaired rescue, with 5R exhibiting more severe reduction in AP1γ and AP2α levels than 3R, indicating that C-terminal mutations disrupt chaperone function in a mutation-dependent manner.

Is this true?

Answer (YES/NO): NO